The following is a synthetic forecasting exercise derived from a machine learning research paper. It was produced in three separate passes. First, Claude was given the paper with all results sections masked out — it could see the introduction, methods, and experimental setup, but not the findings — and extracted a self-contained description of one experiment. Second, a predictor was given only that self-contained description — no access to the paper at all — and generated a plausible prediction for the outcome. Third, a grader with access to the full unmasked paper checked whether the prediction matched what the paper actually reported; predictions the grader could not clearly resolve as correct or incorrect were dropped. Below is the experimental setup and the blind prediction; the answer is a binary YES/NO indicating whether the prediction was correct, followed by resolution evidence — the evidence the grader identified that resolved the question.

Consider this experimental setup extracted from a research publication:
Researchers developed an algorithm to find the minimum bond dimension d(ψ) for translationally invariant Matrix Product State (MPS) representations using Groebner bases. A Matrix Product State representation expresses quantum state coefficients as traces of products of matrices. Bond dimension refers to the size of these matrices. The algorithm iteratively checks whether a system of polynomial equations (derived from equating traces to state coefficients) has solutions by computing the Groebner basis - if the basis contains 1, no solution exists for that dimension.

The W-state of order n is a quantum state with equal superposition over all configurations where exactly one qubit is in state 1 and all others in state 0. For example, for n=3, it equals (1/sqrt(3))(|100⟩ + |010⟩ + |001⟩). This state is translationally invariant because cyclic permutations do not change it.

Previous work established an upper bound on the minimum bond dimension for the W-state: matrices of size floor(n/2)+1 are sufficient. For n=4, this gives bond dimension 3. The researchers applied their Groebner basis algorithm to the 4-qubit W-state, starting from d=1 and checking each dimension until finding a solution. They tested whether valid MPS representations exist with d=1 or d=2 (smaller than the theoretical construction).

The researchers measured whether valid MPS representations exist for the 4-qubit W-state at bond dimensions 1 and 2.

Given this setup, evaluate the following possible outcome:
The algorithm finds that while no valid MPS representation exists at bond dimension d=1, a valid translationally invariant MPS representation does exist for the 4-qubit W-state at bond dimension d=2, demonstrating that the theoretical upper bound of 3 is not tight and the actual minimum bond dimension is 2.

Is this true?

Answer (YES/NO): NO